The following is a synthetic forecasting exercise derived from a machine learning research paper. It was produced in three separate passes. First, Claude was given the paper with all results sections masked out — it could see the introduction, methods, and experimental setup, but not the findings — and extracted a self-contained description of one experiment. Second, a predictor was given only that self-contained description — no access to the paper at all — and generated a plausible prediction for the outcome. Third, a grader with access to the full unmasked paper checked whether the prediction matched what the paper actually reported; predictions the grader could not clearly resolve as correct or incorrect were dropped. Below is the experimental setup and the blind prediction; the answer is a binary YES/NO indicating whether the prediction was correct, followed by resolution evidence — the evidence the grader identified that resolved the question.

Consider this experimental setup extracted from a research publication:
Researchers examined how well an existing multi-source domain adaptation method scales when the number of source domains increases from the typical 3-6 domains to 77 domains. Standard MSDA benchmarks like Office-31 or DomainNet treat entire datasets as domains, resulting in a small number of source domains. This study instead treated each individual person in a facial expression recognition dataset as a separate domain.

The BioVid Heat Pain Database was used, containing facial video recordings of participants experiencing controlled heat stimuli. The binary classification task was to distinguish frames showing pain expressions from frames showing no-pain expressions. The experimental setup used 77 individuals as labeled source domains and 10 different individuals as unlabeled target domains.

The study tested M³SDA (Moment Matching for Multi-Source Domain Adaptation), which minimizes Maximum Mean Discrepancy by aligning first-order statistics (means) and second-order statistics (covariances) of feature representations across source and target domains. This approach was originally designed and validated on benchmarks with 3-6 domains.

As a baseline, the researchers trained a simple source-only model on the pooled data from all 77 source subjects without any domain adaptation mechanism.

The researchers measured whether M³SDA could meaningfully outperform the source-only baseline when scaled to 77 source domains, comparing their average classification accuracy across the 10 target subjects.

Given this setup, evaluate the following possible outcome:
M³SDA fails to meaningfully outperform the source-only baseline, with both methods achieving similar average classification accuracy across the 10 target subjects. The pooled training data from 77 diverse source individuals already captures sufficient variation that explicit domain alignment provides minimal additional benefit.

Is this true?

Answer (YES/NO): YES